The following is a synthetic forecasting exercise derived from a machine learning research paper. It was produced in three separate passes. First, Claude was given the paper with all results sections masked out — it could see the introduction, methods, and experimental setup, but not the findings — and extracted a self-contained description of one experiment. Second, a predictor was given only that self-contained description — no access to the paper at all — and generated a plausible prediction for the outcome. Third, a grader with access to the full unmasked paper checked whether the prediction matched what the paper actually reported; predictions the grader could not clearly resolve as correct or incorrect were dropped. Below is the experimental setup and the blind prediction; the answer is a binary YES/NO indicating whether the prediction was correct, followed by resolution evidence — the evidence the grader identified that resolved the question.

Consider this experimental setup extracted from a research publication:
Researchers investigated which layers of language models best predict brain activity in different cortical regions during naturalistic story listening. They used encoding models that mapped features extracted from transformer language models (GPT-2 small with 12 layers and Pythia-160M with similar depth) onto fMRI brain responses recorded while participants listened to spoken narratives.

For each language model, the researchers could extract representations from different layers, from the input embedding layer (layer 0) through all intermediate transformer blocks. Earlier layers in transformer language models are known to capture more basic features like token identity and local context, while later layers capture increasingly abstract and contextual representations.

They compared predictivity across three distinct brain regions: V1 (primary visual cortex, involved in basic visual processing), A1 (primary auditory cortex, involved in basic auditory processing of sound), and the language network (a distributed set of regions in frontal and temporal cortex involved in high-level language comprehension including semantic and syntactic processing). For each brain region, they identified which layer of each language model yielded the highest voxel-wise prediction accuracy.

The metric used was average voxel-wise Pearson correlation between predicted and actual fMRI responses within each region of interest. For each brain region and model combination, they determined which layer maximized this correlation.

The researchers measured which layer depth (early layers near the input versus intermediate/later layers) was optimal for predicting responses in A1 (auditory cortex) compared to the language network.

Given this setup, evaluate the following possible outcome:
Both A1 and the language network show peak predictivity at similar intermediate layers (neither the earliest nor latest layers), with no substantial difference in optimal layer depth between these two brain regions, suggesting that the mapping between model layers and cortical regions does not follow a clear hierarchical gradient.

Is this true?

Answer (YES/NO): NO